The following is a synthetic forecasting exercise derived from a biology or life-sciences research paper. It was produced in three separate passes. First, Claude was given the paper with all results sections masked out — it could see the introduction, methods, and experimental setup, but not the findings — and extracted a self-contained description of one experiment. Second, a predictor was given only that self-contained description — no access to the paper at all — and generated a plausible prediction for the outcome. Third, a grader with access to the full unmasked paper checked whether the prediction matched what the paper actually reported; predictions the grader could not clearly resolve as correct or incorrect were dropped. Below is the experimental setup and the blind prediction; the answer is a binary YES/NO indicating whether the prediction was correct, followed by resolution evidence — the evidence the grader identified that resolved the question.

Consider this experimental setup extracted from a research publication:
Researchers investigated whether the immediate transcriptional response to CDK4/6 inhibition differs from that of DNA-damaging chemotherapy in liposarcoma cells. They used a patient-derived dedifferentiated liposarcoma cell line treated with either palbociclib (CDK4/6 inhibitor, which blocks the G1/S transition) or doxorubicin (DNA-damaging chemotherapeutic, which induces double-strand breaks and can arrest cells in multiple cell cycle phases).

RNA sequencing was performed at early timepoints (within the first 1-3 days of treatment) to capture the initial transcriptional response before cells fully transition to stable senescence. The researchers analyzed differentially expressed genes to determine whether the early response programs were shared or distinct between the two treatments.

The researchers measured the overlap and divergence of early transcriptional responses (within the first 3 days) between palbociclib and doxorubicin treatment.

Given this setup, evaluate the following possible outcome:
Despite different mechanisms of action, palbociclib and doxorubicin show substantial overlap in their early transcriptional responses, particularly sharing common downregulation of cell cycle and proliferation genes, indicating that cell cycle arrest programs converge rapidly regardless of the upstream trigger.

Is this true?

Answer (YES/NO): NO